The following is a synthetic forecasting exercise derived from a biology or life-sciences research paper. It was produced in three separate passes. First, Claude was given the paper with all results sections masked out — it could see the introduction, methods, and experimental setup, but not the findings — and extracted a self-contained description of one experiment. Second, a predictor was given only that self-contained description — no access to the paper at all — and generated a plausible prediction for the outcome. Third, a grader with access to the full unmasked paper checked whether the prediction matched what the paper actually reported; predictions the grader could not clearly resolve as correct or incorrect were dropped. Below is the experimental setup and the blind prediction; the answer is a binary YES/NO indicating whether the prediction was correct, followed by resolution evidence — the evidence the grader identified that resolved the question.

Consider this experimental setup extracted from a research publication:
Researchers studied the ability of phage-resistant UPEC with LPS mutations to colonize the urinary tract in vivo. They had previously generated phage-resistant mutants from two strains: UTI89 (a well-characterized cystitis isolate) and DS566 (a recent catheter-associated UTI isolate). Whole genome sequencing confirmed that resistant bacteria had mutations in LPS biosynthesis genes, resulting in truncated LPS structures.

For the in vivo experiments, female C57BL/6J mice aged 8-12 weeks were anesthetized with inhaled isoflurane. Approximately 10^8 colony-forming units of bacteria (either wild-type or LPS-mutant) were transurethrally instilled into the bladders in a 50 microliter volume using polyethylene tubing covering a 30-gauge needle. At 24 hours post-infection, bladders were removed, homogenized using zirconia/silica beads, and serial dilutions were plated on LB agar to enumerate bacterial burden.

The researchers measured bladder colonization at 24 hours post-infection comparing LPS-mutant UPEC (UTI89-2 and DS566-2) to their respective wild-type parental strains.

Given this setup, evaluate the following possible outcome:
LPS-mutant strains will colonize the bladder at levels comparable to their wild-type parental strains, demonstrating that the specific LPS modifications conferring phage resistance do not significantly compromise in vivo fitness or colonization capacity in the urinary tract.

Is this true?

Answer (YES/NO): NO